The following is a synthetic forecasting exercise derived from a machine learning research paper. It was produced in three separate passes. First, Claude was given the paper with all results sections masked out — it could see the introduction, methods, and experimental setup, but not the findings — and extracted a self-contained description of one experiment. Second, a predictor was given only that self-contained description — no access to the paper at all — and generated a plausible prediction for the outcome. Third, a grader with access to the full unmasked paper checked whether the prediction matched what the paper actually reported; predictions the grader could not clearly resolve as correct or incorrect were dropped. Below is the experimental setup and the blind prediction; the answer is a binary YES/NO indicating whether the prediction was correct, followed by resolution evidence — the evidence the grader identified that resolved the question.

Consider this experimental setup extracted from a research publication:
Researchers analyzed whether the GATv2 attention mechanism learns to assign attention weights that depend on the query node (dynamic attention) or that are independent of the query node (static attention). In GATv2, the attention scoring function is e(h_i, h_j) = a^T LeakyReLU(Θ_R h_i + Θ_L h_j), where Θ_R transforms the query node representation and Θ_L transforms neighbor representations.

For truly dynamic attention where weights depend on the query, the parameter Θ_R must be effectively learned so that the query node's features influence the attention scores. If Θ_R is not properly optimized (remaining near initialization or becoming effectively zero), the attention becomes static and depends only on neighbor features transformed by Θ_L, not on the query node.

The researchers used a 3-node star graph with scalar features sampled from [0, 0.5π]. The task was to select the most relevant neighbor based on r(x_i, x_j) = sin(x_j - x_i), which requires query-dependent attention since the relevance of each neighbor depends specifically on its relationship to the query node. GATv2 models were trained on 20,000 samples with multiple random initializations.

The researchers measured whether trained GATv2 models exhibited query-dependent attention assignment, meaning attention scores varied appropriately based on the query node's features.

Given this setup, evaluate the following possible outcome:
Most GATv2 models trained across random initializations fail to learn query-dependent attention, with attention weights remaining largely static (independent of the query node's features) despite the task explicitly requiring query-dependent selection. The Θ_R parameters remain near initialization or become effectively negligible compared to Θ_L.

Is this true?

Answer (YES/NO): NO